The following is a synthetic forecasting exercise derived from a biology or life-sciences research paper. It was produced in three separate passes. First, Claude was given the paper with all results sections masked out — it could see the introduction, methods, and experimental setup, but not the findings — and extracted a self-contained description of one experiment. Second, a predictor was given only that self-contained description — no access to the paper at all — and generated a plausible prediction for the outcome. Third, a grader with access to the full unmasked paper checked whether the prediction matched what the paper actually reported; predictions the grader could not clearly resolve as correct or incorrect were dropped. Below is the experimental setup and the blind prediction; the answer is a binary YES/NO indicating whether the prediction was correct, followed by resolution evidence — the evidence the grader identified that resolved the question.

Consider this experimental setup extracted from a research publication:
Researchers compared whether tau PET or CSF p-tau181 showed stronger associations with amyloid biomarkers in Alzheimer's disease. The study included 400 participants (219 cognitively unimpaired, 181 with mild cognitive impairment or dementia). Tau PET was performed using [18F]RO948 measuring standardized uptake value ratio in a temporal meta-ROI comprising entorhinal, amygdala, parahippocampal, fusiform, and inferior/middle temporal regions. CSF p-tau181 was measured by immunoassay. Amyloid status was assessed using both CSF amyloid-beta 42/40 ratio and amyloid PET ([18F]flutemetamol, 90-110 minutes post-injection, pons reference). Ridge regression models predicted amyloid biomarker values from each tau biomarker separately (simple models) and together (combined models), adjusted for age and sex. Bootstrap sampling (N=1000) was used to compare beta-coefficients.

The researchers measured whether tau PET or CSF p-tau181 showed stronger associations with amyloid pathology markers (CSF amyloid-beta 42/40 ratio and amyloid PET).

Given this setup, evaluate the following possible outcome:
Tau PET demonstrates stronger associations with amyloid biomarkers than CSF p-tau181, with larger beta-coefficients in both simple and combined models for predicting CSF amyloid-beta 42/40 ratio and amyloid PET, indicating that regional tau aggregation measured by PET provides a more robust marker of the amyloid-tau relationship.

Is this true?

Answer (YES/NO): NO